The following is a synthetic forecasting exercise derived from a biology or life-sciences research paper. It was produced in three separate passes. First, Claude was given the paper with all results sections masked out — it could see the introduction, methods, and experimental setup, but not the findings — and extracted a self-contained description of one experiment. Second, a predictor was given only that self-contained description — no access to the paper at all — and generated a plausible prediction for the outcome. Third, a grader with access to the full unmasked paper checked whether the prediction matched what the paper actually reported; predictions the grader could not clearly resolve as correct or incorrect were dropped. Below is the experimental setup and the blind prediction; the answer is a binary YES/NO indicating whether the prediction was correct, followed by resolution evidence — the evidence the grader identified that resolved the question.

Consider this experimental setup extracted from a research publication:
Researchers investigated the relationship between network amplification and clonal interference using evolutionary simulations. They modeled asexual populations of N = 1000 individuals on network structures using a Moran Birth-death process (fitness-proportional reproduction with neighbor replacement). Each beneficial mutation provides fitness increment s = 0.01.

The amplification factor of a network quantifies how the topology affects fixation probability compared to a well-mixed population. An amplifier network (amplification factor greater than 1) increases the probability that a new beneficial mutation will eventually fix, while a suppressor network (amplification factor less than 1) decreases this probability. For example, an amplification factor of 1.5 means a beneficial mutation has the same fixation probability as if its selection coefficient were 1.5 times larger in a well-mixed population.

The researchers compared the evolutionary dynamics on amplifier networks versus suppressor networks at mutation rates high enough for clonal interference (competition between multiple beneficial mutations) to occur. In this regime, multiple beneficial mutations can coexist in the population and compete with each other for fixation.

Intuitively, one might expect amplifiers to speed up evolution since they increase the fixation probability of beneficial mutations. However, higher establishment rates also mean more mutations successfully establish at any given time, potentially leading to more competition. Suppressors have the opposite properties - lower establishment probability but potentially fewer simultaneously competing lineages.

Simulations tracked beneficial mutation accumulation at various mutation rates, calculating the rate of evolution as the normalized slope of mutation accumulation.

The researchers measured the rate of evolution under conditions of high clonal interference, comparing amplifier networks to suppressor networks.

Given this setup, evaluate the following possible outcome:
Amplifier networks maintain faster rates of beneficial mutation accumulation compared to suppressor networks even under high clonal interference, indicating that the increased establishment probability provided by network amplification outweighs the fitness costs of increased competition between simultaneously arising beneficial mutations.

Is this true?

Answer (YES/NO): YES